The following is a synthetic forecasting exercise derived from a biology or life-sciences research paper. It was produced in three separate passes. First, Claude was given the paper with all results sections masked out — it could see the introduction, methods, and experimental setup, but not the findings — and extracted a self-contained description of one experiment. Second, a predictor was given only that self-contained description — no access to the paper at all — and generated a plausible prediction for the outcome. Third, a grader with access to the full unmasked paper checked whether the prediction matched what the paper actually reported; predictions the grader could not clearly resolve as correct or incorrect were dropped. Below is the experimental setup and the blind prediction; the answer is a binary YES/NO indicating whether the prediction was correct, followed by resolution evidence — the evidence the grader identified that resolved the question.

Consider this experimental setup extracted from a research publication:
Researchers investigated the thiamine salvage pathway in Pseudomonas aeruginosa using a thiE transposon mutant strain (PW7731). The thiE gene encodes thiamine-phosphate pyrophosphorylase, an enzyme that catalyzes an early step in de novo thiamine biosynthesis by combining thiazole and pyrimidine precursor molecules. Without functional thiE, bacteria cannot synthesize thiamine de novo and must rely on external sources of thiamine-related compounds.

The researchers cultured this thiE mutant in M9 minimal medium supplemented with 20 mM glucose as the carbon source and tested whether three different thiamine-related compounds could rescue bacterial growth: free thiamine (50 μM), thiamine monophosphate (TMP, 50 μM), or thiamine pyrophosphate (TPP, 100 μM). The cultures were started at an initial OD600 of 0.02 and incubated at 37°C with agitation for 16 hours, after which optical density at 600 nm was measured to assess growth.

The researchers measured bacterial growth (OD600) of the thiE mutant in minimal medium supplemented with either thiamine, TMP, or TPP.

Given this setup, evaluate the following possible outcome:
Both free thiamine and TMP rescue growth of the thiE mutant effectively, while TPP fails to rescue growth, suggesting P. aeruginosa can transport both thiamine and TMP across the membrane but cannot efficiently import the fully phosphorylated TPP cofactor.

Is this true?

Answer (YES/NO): NO